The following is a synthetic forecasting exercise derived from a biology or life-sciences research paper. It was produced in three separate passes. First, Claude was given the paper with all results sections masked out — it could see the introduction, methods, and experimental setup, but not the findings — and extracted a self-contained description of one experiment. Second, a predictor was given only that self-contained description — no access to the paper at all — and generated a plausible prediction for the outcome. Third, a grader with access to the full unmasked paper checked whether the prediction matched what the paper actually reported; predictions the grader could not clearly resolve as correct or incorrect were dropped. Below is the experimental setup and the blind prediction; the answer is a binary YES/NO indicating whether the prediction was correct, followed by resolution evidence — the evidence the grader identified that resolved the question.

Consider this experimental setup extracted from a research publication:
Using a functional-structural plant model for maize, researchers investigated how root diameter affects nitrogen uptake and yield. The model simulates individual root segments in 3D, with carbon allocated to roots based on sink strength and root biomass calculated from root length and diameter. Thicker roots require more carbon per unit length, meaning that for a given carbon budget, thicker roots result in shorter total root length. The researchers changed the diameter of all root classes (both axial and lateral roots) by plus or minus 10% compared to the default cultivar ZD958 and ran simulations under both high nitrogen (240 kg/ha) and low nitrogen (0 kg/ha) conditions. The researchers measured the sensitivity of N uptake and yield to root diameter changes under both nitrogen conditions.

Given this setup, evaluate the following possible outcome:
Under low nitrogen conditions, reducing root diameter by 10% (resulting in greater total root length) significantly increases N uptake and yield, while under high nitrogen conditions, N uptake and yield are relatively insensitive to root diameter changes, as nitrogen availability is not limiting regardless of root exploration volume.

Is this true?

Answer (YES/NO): YES